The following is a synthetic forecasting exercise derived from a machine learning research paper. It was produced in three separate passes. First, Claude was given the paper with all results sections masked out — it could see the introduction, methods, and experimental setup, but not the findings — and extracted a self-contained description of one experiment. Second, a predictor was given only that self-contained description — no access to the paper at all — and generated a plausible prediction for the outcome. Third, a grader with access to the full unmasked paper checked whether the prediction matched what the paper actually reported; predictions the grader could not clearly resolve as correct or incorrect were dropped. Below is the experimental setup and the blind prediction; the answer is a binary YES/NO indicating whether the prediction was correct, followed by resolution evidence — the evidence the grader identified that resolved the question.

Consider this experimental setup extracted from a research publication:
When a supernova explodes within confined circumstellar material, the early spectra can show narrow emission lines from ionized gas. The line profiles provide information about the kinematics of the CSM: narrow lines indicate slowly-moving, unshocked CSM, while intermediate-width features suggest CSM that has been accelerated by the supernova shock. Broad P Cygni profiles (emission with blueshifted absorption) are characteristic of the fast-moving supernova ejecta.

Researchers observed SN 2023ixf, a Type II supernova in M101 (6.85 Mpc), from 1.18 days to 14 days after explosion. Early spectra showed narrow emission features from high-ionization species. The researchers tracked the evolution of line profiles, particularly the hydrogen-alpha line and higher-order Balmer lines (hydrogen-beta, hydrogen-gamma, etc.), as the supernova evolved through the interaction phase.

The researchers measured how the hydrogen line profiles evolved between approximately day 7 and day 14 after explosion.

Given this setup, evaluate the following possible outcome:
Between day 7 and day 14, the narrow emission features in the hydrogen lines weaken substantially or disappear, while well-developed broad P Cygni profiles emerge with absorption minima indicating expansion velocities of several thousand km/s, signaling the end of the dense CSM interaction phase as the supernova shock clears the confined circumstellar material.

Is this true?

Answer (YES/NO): YES